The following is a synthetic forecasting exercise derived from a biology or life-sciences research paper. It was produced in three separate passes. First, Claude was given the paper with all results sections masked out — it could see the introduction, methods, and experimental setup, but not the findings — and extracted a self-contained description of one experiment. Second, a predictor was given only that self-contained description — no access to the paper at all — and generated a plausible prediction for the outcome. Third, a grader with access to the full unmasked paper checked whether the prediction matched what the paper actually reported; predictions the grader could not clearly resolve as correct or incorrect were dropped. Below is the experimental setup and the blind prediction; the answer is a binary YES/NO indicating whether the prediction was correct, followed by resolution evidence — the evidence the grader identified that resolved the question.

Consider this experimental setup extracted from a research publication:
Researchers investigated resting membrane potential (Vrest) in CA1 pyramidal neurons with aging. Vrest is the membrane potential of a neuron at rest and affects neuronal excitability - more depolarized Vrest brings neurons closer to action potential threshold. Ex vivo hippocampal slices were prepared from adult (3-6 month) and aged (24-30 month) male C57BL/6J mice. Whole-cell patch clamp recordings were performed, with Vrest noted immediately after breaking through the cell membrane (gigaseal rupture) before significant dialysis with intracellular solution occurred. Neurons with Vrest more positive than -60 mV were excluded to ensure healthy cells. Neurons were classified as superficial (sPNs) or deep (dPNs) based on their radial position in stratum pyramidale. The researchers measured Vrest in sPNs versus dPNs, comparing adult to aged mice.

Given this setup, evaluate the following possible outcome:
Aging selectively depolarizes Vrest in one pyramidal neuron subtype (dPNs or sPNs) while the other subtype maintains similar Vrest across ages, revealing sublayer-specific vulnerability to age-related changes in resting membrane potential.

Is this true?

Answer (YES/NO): YES